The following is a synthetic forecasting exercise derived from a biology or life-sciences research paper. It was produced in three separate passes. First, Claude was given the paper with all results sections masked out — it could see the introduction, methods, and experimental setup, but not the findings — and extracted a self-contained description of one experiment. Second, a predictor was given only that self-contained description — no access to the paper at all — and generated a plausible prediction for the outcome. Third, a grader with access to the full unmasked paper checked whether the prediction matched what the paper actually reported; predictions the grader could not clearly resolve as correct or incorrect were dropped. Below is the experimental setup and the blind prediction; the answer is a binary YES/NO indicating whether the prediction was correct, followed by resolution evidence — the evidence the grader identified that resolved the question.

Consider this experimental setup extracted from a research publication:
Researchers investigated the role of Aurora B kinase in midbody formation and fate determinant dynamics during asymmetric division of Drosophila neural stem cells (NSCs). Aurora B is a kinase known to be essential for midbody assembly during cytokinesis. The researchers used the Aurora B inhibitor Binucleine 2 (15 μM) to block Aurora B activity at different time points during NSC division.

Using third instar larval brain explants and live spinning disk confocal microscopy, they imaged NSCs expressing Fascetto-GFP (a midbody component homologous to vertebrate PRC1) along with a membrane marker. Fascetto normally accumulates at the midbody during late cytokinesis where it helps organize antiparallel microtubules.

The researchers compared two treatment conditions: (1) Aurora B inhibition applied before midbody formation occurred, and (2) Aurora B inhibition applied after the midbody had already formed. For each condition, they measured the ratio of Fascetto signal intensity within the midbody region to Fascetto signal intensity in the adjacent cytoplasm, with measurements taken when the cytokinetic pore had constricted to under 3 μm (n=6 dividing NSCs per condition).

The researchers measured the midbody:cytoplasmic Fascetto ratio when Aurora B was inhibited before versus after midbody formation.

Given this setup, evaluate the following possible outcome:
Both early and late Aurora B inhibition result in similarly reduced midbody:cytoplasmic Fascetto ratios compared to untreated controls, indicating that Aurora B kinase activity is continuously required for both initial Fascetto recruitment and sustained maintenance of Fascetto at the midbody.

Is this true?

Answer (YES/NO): NO